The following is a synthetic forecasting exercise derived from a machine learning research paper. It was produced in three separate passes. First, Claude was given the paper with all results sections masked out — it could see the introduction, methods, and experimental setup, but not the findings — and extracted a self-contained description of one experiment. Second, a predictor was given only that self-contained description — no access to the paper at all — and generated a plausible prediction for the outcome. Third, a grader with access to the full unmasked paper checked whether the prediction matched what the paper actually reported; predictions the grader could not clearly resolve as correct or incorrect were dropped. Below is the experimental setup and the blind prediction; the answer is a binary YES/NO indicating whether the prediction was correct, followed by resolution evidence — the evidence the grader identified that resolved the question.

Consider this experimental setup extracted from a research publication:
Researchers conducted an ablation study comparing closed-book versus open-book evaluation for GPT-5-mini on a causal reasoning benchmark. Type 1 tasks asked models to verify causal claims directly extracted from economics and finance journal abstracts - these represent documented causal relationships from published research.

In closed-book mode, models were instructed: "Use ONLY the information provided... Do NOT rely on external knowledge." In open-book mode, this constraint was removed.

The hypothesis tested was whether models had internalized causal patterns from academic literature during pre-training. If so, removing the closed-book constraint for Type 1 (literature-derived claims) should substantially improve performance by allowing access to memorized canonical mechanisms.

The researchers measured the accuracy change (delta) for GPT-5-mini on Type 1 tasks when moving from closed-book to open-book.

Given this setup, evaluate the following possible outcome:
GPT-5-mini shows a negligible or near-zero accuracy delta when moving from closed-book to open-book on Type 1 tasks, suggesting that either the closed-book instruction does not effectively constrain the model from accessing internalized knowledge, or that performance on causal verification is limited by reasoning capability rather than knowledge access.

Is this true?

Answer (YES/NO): NO